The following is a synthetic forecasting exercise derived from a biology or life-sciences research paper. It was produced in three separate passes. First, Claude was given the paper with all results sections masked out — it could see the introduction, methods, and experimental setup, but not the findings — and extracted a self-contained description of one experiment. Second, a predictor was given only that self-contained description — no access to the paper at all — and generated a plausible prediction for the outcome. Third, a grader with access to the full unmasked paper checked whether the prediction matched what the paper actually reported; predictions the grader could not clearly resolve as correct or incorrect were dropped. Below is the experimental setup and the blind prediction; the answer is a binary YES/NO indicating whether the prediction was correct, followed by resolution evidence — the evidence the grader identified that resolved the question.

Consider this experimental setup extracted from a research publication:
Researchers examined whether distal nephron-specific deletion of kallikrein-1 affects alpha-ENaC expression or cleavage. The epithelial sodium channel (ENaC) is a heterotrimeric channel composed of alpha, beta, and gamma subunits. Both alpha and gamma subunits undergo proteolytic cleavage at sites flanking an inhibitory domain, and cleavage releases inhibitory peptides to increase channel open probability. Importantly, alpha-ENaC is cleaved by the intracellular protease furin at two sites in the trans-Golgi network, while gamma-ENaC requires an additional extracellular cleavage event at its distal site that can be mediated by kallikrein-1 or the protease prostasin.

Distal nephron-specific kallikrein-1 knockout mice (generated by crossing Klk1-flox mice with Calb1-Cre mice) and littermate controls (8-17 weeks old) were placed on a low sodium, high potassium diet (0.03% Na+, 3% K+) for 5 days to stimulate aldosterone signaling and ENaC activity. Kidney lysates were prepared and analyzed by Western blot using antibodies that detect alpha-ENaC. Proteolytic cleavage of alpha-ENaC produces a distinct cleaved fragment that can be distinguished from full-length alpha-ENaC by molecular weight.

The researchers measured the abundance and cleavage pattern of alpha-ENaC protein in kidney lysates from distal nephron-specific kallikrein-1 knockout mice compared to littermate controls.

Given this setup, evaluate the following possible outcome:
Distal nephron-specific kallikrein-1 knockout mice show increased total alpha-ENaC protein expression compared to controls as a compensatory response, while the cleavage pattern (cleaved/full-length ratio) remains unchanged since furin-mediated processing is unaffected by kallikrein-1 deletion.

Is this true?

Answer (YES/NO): NO